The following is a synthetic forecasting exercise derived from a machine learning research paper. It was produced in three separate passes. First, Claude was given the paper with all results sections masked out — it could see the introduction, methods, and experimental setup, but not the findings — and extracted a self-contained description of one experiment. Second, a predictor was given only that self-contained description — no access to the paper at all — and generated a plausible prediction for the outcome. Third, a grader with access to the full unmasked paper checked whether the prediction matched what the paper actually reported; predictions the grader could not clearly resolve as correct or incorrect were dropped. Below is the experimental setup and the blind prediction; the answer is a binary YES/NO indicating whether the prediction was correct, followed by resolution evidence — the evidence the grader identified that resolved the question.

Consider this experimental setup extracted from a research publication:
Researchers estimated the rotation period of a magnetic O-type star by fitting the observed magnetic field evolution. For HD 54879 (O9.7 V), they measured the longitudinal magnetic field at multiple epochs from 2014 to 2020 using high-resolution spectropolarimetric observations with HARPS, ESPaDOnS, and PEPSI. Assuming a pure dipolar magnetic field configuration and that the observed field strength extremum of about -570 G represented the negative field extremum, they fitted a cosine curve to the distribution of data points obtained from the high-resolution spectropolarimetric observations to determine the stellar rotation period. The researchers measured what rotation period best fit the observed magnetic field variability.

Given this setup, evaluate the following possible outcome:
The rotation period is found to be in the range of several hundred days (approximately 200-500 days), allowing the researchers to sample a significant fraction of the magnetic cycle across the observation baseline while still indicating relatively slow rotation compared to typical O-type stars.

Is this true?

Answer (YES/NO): NO